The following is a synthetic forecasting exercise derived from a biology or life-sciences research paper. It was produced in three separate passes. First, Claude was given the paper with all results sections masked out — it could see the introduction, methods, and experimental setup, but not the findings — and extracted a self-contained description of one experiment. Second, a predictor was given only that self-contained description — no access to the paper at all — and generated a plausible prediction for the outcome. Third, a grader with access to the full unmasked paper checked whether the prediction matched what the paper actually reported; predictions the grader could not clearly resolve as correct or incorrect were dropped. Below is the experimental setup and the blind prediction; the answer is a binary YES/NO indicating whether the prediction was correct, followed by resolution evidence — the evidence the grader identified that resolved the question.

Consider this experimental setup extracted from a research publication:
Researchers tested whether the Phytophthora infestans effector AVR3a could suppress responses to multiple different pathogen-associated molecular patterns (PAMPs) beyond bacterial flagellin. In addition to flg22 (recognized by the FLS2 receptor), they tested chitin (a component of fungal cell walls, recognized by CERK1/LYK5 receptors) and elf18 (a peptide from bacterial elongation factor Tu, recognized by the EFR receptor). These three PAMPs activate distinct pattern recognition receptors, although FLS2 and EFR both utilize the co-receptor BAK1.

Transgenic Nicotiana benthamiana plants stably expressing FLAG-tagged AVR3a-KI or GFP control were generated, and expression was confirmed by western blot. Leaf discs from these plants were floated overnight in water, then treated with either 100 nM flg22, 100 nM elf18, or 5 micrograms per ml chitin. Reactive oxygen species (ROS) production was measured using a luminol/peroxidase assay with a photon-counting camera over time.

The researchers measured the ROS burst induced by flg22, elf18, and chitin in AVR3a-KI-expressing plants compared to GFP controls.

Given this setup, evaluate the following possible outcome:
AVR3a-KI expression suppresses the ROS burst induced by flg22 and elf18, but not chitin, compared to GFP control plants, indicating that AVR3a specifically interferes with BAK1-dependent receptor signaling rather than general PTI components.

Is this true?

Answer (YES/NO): YES